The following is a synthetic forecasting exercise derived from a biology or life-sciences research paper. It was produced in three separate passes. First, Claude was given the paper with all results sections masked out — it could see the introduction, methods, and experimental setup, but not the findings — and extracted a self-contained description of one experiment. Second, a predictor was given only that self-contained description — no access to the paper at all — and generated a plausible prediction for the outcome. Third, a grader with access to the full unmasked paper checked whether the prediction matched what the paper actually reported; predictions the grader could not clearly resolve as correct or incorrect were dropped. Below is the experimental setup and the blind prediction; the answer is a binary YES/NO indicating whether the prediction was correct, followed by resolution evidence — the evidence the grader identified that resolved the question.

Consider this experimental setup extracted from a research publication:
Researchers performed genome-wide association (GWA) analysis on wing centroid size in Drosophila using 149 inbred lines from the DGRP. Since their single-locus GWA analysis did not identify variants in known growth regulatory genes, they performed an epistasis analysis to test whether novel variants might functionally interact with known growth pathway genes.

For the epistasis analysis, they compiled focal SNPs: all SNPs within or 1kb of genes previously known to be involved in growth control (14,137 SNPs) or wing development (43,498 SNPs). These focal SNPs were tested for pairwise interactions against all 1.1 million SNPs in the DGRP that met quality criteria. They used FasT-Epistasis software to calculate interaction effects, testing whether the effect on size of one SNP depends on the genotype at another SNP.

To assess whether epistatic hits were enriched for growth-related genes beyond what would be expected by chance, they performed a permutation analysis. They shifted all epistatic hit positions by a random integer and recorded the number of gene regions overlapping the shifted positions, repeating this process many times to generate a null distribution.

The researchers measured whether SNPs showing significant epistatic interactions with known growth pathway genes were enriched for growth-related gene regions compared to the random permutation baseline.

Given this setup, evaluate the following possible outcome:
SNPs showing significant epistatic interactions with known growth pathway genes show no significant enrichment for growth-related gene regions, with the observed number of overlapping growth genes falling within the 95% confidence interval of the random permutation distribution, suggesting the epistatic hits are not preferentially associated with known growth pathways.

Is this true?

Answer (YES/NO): NO